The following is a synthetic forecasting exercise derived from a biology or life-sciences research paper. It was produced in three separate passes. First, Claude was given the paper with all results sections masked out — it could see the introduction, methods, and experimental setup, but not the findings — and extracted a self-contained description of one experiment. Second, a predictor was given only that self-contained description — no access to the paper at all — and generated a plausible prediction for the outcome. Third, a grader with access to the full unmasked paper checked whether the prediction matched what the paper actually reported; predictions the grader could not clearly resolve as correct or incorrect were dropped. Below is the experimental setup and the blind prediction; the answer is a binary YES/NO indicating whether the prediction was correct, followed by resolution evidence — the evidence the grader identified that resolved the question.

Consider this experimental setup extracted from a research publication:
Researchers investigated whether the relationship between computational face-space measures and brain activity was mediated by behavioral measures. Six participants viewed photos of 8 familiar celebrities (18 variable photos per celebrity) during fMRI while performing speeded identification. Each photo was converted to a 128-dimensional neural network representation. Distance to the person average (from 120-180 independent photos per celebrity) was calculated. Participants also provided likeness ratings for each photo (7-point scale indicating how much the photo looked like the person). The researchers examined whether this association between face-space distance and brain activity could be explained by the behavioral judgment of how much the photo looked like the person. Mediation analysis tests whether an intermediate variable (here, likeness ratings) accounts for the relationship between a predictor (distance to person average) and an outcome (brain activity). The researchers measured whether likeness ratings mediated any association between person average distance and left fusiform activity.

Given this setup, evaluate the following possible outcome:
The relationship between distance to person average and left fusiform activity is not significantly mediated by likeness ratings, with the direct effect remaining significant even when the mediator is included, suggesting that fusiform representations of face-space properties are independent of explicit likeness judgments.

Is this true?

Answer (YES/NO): NO